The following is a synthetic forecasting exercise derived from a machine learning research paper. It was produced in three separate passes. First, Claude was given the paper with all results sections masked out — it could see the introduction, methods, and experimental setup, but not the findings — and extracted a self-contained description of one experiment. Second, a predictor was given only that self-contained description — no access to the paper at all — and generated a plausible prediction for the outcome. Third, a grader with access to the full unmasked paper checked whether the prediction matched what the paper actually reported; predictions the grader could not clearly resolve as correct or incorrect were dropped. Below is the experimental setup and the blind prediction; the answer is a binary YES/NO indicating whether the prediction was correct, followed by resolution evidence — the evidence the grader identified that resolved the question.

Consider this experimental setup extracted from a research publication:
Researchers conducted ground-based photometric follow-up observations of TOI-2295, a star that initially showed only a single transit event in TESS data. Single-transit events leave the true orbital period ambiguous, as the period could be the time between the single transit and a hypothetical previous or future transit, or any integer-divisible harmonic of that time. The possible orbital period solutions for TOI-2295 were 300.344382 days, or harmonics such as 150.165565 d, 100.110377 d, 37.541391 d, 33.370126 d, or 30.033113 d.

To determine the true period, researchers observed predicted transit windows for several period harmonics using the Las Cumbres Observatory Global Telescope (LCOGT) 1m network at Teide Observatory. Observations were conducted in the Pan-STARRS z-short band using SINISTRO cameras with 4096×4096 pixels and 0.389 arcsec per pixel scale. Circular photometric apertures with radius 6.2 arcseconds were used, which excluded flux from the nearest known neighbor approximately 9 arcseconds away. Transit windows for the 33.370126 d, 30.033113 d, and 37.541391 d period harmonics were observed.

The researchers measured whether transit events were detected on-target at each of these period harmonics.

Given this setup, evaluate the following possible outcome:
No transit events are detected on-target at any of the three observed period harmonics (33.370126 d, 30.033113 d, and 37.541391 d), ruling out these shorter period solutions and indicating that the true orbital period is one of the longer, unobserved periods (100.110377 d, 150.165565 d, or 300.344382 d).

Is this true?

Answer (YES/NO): NO